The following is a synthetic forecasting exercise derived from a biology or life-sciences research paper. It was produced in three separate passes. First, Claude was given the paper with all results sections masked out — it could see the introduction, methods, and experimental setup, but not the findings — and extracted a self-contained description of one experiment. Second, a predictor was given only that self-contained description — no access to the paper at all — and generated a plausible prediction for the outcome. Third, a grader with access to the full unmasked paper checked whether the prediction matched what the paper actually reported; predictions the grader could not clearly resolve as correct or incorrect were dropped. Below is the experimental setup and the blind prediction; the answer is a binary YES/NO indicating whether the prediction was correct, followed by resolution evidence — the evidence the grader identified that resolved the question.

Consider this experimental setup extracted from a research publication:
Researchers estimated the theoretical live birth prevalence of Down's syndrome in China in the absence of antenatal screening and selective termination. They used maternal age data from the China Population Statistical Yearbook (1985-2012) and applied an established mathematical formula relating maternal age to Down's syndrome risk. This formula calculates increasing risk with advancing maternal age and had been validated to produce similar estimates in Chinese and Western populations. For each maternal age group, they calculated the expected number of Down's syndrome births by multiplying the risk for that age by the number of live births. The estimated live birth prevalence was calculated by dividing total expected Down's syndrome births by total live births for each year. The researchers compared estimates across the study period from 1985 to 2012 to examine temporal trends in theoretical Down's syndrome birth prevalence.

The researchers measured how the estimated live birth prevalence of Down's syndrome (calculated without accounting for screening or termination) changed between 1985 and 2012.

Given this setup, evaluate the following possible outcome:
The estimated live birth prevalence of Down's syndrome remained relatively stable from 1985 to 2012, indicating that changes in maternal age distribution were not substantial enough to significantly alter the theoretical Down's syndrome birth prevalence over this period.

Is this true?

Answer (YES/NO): NO